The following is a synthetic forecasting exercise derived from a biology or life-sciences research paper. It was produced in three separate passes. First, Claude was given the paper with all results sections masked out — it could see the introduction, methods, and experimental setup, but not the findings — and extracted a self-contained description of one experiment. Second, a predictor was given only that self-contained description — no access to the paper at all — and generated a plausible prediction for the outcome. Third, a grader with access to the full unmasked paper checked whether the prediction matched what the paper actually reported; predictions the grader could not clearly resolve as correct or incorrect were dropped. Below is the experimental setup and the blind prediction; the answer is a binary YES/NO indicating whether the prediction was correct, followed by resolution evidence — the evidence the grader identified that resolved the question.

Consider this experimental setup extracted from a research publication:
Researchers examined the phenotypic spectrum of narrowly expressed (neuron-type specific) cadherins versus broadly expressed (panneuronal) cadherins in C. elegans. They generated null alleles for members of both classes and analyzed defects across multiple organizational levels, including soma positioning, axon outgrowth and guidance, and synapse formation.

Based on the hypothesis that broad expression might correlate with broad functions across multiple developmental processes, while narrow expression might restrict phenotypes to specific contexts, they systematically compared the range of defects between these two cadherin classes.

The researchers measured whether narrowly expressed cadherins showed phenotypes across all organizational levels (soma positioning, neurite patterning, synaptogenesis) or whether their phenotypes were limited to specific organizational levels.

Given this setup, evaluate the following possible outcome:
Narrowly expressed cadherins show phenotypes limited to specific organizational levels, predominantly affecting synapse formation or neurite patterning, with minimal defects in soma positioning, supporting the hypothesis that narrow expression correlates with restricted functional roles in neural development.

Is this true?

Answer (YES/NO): YES